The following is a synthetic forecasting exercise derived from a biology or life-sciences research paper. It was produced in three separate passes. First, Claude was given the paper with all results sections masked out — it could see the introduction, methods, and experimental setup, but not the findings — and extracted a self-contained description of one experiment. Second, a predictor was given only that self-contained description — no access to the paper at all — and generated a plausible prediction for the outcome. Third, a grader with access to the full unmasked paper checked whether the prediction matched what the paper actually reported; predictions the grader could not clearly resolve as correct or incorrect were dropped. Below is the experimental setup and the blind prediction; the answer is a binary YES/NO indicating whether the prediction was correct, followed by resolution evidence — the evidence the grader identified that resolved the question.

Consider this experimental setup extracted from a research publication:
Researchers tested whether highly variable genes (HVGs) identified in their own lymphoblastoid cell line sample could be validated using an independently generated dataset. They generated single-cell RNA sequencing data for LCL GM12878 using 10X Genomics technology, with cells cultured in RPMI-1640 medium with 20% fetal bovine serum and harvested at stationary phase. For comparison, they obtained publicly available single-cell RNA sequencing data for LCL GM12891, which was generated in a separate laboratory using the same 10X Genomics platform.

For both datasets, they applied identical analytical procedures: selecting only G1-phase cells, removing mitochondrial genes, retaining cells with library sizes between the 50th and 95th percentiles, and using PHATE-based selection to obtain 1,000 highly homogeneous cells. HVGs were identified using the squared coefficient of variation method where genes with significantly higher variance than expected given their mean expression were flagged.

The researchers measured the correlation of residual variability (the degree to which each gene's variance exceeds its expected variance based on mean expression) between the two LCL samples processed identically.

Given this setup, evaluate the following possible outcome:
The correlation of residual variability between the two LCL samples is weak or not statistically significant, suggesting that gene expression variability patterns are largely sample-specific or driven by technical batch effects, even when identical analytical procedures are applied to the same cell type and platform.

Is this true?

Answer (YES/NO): NO